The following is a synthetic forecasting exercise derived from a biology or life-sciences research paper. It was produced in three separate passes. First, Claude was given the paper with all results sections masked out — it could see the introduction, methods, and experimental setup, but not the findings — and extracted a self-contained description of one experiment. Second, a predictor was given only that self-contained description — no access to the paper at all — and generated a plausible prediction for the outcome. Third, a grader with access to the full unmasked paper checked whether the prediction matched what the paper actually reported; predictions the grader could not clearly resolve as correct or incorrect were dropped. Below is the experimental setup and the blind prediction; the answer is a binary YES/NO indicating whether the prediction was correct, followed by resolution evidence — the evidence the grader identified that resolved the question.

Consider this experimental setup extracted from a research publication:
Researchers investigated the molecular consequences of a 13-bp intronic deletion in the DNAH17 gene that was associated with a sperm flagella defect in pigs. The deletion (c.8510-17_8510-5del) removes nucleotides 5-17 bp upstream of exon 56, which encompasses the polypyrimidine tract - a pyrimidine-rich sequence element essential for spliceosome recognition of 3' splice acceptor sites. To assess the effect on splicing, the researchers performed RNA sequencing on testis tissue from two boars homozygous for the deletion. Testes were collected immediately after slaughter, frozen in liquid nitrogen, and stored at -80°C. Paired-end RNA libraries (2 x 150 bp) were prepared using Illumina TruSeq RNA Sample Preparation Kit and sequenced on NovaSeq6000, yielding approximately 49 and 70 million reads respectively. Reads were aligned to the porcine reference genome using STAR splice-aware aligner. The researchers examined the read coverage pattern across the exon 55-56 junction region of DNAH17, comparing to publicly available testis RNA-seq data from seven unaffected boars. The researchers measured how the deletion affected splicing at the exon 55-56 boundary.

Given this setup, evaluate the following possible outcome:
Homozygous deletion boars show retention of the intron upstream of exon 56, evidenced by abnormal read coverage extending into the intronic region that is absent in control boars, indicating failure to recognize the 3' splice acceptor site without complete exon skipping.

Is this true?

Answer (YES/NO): NO